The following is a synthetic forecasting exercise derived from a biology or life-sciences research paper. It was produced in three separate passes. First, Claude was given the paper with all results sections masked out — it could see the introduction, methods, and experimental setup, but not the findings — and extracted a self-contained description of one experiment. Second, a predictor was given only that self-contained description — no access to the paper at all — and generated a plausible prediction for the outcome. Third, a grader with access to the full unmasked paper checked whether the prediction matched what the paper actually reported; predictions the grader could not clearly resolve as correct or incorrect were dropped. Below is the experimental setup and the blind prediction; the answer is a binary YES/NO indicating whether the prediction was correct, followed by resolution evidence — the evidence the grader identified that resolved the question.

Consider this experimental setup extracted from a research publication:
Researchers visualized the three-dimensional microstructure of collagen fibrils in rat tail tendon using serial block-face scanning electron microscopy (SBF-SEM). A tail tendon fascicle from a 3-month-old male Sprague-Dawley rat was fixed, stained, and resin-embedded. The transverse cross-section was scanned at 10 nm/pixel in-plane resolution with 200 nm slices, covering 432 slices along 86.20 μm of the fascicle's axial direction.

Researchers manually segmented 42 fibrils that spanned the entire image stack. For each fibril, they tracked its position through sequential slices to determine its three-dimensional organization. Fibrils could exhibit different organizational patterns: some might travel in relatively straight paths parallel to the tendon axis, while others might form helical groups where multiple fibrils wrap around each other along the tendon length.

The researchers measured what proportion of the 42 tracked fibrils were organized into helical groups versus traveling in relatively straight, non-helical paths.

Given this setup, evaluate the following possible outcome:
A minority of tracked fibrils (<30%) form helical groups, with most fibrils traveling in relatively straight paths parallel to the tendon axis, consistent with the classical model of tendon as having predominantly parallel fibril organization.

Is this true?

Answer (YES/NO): NO